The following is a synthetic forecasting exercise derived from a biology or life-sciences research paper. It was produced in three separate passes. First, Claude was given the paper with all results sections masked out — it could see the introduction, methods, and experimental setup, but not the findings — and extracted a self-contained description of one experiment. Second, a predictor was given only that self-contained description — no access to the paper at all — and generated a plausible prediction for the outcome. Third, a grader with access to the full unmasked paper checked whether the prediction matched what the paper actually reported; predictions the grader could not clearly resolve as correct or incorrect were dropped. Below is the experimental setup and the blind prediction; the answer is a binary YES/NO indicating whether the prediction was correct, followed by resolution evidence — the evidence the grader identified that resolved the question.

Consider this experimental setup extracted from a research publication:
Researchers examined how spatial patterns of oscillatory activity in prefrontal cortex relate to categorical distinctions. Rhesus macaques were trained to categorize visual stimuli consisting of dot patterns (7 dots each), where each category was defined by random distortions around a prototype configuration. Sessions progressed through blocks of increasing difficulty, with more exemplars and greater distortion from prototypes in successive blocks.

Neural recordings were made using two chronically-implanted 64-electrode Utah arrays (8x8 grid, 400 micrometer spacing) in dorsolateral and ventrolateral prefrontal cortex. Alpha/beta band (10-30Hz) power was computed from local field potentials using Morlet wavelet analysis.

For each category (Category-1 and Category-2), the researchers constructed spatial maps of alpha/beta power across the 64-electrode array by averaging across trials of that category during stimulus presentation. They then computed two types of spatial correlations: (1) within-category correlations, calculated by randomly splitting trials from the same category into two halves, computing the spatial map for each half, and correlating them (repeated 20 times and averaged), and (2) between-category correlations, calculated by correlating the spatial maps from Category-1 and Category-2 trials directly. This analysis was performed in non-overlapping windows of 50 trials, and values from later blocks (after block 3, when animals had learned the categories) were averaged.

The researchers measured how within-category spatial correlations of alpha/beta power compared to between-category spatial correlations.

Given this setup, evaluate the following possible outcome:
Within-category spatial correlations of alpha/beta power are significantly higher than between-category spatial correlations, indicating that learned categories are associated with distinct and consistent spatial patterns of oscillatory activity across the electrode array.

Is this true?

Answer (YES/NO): YES